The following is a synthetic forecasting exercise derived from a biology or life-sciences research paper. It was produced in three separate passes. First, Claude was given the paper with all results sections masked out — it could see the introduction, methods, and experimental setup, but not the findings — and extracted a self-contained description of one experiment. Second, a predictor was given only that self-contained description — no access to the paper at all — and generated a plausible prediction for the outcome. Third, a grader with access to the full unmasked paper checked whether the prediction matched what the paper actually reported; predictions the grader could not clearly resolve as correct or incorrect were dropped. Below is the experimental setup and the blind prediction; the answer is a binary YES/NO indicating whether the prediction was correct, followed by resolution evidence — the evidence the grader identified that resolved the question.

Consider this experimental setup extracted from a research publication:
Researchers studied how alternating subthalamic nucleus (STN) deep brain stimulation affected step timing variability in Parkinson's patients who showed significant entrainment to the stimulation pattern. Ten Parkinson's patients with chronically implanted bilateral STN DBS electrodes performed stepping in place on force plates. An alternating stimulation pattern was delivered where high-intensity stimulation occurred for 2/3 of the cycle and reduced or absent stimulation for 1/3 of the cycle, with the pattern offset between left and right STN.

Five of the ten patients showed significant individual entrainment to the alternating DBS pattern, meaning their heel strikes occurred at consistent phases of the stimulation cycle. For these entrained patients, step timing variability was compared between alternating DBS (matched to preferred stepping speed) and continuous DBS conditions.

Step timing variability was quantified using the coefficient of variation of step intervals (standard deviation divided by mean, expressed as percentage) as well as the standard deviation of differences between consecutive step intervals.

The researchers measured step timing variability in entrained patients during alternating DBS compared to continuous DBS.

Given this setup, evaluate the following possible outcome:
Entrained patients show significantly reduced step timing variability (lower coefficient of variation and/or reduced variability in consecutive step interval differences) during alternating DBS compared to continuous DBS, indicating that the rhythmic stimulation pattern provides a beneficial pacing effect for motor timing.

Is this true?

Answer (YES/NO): NO